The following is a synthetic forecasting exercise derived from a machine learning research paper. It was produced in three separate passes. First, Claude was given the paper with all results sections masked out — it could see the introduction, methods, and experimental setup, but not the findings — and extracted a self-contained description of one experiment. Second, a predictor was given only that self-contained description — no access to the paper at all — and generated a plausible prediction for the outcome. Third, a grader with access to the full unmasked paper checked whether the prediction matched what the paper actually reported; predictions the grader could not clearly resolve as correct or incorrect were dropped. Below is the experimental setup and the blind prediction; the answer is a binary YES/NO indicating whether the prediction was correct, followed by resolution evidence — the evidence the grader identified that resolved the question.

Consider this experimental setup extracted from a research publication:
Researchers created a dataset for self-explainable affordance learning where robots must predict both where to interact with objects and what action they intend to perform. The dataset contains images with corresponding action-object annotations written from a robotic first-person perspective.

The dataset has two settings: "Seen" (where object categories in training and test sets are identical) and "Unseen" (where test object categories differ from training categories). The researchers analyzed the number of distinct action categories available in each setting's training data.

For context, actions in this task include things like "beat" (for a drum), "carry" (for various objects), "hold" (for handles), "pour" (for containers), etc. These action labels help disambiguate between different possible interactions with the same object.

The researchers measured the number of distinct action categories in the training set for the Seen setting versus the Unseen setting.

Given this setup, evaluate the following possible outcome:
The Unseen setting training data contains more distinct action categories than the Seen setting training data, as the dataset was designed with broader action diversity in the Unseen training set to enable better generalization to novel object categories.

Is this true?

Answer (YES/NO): NO